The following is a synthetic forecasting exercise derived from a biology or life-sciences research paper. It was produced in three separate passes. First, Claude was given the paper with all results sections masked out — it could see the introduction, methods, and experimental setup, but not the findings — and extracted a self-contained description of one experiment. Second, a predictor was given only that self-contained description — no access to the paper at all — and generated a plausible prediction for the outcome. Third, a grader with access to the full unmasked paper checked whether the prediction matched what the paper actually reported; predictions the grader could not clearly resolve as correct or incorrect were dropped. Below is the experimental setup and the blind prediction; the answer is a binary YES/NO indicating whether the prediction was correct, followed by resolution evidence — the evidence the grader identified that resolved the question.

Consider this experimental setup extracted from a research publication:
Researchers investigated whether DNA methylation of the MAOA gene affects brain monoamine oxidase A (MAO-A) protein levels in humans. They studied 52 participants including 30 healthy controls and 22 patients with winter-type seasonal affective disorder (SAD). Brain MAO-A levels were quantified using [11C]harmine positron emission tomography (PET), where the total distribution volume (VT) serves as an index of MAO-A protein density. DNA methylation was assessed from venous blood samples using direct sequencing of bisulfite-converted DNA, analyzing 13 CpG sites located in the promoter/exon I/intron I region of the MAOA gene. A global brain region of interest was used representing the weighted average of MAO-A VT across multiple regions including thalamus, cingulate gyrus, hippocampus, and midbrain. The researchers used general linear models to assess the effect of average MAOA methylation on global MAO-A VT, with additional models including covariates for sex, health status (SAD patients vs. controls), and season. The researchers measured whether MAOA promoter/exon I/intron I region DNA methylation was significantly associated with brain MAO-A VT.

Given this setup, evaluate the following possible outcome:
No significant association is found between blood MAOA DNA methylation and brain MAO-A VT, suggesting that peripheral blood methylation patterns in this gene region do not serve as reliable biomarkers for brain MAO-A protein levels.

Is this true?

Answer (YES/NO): YES